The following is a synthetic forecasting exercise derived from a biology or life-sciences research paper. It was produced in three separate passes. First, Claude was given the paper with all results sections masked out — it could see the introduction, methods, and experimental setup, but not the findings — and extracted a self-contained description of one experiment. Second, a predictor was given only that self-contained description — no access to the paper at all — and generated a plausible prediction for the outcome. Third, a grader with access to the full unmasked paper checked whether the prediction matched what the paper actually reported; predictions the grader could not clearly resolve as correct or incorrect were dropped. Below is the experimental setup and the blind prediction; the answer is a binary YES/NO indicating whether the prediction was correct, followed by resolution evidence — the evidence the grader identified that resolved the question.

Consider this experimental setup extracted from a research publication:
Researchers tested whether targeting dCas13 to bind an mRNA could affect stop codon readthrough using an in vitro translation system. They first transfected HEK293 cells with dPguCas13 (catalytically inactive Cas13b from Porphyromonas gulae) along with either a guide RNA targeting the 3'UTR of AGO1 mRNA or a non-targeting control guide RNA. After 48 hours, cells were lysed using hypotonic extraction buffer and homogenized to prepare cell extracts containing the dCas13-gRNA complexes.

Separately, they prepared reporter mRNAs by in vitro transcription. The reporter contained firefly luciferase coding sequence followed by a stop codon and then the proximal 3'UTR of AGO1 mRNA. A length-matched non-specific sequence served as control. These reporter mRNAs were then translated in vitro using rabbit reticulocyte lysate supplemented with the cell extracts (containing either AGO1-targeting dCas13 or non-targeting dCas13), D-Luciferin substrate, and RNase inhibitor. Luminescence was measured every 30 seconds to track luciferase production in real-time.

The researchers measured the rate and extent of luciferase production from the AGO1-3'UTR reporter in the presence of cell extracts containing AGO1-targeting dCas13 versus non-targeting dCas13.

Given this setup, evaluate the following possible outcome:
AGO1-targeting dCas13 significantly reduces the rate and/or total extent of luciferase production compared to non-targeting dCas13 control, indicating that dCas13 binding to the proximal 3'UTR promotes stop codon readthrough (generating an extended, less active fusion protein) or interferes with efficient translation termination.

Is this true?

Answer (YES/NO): NO